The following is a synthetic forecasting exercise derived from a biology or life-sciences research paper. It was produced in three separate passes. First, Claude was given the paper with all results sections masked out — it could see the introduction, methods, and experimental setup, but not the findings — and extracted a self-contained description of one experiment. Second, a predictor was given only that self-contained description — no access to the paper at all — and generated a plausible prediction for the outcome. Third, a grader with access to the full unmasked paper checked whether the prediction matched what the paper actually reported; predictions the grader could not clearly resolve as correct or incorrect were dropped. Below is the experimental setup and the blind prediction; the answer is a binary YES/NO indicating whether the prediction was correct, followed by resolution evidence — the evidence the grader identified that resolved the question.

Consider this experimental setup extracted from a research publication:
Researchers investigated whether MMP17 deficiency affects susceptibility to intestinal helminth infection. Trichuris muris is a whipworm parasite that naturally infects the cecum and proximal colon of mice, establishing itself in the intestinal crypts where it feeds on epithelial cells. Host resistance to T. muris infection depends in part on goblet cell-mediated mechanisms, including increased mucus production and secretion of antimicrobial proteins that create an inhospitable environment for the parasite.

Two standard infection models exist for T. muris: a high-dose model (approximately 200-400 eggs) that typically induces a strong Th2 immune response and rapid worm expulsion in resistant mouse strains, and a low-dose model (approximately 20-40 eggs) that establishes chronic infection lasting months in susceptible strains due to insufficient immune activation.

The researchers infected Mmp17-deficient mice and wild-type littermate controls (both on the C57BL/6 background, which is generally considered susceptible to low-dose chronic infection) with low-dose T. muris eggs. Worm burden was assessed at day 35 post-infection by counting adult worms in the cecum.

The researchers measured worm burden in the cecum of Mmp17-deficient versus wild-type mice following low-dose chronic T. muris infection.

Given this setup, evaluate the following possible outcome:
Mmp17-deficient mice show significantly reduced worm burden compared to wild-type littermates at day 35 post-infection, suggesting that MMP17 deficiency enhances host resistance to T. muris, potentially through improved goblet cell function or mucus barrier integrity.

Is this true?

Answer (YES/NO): YES